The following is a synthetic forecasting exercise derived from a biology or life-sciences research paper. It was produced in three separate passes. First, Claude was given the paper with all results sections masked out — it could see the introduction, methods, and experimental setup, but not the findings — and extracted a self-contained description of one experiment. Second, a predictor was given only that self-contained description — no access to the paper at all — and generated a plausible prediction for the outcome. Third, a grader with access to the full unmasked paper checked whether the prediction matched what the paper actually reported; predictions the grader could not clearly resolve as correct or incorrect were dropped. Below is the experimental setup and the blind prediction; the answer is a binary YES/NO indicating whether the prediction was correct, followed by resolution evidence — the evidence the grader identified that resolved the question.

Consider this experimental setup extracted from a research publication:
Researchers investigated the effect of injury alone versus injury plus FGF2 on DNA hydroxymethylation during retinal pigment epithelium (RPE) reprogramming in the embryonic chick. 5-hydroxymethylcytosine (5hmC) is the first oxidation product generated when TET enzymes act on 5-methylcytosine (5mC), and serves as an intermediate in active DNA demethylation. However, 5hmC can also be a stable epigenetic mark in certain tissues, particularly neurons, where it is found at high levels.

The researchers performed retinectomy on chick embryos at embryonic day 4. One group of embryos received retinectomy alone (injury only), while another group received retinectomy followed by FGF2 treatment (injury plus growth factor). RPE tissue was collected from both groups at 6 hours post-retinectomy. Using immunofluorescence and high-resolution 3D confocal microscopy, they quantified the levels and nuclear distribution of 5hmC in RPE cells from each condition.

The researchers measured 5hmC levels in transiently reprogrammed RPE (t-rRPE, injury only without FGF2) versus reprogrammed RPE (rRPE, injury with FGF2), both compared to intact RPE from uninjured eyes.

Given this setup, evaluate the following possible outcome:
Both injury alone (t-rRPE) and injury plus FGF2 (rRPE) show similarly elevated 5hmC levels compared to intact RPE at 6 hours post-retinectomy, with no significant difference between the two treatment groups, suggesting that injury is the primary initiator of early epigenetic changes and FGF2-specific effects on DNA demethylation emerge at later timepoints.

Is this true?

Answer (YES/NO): NO